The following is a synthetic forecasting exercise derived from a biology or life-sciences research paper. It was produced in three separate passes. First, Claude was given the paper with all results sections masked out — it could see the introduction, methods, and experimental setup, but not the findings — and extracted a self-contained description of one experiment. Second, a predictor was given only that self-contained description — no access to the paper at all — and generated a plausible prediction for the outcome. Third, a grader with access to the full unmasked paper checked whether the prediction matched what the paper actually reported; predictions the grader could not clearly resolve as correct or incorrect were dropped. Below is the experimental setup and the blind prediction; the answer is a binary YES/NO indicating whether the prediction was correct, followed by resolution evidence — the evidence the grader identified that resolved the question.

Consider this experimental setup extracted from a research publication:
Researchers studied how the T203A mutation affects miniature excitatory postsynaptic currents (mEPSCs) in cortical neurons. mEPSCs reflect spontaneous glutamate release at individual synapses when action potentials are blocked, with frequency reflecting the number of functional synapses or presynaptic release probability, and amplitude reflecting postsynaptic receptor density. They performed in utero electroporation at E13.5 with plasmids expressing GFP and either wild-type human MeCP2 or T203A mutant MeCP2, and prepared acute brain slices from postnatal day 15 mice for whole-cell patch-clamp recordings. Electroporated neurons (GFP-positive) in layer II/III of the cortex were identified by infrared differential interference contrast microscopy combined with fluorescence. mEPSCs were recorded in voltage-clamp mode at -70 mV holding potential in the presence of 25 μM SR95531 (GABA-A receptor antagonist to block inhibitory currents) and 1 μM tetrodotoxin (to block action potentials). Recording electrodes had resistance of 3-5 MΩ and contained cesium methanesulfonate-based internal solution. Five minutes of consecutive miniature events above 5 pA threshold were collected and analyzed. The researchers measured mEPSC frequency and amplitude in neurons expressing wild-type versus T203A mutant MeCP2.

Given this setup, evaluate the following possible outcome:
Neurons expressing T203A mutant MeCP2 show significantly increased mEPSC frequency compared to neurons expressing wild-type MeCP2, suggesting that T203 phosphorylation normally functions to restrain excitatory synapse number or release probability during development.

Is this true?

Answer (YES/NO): NO